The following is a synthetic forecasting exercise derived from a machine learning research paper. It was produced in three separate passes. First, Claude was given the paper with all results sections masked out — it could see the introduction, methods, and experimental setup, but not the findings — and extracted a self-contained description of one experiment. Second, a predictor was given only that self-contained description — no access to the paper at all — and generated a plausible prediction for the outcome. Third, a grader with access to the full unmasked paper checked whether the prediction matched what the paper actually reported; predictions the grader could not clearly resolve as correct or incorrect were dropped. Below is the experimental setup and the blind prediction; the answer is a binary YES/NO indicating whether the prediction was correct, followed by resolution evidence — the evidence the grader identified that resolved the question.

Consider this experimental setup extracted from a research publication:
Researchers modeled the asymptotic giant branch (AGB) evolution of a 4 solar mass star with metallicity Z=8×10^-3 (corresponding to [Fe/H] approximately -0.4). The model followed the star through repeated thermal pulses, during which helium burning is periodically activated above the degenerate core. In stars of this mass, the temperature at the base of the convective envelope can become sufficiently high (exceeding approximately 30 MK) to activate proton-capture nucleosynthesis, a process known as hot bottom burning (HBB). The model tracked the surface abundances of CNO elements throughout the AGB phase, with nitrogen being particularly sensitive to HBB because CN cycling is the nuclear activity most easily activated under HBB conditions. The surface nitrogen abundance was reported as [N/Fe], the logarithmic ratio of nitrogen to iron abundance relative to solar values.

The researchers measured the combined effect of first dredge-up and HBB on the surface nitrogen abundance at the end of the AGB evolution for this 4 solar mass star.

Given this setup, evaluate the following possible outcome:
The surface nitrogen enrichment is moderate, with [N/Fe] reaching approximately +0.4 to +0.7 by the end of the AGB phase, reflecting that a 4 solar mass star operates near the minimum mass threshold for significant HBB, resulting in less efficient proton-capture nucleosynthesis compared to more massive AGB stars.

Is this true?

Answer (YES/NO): NO